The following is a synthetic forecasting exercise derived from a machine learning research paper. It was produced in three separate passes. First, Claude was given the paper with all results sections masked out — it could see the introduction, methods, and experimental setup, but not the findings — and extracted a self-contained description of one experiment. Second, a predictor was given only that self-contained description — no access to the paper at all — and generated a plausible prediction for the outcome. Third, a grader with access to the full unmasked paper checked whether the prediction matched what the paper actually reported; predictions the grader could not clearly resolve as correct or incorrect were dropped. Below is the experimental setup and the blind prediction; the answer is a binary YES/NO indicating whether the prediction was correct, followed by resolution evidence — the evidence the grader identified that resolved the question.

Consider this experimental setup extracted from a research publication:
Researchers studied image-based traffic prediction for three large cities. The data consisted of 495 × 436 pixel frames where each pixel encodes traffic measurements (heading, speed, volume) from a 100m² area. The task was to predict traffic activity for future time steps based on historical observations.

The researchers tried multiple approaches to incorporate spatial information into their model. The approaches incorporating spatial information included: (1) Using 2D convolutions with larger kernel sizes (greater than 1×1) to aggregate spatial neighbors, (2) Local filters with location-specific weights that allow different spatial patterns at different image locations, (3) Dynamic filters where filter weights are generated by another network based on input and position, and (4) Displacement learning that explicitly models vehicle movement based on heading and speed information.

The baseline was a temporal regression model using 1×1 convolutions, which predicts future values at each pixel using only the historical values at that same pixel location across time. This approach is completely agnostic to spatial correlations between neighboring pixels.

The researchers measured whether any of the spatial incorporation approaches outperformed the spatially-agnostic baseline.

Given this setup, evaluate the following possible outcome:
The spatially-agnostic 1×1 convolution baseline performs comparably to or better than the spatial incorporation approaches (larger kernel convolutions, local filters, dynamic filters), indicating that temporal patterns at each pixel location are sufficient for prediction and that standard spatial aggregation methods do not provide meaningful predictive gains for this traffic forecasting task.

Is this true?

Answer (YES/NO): YES